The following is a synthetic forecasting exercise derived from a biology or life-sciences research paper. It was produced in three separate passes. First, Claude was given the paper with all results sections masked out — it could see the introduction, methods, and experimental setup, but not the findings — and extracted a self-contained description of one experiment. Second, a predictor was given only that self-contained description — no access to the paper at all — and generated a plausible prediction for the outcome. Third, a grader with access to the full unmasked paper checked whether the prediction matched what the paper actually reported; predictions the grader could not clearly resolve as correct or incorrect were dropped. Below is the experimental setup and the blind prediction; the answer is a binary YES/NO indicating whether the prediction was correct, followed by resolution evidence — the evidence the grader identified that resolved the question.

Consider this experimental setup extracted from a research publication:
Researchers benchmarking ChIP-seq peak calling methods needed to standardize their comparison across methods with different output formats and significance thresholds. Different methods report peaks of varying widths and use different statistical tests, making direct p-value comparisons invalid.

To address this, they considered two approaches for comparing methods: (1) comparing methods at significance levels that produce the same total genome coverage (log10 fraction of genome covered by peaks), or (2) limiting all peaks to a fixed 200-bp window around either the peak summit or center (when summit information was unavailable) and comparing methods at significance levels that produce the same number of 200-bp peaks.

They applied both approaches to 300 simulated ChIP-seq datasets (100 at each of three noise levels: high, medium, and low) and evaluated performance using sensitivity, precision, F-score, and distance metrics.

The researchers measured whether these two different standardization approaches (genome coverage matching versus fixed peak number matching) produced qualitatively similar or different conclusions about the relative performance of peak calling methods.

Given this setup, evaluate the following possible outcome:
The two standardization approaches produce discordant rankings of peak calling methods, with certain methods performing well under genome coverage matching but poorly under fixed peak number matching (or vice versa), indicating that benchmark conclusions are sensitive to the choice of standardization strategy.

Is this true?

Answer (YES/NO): NO